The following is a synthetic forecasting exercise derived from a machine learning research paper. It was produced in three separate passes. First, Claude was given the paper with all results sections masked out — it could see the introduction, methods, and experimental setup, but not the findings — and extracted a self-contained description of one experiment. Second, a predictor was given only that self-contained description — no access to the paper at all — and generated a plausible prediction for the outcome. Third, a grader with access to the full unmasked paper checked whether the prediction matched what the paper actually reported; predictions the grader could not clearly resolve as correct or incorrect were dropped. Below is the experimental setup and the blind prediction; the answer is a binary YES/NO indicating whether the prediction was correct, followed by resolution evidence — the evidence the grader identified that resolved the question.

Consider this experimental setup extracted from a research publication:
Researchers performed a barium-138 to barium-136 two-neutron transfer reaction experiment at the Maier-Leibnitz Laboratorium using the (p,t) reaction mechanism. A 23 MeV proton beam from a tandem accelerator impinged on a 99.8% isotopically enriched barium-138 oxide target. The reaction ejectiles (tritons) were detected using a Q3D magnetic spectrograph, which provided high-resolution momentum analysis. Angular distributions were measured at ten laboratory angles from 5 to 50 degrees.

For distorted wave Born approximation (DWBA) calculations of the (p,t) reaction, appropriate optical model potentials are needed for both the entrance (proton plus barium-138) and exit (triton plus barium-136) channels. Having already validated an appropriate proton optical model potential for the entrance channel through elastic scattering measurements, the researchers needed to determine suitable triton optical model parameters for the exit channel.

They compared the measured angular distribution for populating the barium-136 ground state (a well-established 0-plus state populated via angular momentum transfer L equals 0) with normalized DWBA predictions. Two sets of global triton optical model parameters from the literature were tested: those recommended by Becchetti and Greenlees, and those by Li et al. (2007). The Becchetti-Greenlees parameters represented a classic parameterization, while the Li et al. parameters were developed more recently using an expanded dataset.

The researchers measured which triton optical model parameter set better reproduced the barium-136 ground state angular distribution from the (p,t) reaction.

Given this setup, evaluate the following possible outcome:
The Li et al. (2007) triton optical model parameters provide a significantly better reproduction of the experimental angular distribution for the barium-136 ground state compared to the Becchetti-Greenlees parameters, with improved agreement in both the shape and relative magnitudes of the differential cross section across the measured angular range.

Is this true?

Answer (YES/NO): YES